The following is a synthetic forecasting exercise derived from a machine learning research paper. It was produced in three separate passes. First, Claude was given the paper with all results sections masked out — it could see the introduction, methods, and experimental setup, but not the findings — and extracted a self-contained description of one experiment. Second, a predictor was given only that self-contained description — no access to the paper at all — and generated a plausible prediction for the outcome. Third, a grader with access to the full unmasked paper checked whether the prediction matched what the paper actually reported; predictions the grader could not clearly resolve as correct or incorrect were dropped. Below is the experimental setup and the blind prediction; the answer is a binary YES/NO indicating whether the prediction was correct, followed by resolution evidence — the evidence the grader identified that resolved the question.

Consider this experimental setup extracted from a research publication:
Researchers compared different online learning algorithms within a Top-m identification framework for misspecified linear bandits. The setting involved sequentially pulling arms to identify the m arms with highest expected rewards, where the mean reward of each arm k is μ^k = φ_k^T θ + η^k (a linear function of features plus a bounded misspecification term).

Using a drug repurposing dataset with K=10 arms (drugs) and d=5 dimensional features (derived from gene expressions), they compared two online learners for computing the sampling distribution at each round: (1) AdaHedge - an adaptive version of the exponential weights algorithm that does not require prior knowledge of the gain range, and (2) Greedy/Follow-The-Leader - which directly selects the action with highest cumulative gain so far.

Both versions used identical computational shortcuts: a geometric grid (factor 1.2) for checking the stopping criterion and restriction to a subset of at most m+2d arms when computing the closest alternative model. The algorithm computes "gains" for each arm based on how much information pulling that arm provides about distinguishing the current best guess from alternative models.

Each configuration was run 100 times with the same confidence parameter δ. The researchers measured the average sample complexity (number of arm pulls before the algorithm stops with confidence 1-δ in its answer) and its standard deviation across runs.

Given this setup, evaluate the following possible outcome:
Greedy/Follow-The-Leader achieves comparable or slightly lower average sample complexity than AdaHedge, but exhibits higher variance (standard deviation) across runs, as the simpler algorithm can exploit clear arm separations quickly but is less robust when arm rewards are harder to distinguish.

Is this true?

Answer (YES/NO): YES